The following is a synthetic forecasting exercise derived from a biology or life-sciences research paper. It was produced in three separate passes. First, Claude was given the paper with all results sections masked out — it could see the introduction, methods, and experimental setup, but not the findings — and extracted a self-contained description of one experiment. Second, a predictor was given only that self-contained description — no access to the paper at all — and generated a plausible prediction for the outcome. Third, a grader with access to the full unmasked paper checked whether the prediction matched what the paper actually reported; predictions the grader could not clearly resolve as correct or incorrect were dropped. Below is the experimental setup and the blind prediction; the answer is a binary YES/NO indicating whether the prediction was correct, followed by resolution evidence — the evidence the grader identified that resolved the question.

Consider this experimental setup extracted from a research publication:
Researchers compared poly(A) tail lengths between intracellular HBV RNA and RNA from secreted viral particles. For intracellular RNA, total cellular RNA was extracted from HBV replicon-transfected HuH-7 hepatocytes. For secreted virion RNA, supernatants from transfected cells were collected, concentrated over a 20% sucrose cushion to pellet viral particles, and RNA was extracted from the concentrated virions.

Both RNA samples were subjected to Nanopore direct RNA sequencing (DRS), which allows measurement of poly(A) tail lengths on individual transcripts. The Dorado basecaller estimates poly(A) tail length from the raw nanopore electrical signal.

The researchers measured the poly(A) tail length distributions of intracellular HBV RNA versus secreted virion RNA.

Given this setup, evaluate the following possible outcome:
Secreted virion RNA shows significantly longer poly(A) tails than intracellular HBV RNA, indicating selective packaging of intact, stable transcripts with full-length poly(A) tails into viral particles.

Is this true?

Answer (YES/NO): NO